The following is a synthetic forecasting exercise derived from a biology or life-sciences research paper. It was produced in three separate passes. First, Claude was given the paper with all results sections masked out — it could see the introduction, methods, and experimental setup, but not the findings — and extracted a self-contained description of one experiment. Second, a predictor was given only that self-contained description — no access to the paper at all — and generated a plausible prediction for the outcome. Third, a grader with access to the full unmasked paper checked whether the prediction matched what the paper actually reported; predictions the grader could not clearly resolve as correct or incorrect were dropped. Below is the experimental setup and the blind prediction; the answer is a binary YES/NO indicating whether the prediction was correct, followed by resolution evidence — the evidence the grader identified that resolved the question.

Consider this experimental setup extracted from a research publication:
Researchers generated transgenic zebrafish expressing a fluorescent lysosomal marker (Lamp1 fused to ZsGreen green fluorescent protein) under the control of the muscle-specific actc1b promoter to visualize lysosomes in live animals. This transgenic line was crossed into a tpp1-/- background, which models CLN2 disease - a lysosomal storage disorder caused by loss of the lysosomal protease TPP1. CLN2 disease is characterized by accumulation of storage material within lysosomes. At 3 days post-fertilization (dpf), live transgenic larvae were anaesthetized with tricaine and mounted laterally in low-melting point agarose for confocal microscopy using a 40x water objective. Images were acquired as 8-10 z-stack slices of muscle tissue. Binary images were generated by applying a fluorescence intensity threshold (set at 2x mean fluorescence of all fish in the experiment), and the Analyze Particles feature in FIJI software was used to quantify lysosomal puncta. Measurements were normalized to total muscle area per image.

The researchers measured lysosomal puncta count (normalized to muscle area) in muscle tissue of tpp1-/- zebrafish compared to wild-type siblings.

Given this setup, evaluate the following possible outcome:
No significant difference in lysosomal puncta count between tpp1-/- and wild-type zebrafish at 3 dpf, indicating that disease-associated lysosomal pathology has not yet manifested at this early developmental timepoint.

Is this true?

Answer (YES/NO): NO